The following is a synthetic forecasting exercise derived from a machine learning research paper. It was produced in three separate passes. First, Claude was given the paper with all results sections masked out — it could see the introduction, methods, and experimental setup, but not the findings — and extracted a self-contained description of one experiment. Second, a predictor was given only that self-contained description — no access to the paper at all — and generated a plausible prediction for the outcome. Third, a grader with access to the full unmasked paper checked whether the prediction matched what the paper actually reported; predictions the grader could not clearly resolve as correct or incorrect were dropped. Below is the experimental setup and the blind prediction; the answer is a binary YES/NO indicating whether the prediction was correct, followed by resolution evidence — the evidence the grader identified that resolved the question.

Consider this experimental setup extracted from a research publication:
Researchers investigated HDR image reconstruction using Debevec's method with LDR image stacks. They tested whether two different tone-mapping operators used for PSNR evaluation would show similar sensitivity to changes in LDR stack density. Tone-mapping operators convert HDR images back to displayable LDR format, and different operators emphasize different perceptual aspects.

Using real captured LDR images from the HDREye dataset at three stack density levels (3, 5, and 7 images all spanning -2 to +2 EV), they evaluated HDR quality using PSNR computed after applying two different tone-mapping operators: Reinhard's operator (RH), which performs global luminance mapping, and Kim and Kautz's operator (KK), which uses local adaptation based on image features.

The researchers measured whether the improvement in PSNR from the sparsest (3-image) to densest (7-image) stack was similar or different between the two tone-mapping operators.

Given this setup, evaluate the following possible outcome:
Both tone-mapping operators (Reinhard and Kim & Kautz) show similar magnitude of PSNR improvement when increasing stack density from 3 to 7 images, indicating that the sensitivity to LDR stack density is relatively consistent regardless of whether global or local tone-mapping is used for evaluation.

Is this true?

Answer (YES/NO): YES